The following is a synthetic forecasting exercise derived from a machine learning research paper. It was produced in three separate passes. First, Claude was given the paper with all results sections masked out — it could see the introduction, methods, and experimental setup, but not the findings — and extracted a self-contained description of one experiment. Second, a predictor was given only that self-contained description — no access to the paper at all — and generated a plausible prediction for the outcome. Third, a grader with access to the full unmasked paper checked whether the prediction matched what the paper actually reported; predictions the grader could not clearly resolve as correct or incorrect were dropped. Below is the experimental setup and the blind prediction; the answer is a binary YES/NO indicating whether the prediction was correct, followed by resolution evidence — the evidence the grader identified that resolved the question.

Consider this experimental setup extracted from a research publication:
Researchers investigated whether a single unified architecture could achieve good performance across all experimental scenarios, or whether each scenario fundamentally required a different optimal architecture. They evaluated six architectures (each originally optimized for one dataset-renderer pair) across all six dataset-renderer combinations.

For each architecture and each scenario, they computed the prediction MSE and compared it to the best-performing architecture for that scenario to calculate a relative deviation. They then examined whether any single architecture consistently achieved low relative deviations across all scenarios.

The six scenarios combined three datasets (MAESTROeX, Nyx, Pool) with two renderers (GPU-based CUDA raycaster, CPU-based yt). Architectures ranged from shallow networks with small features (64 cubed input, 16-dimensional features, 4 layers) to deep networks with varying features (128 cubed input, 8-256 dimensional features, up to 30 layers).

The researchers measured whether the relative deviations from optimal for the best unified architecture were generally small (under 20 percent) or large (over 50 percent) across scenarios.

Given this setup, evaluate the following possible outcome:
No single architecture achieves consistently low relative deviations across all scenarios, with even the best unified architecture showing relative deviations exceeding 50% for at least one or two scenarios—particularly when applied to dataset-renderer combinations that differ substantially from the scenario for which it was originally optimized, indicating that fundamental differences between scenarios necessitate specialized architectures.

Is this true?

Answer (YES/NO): NO